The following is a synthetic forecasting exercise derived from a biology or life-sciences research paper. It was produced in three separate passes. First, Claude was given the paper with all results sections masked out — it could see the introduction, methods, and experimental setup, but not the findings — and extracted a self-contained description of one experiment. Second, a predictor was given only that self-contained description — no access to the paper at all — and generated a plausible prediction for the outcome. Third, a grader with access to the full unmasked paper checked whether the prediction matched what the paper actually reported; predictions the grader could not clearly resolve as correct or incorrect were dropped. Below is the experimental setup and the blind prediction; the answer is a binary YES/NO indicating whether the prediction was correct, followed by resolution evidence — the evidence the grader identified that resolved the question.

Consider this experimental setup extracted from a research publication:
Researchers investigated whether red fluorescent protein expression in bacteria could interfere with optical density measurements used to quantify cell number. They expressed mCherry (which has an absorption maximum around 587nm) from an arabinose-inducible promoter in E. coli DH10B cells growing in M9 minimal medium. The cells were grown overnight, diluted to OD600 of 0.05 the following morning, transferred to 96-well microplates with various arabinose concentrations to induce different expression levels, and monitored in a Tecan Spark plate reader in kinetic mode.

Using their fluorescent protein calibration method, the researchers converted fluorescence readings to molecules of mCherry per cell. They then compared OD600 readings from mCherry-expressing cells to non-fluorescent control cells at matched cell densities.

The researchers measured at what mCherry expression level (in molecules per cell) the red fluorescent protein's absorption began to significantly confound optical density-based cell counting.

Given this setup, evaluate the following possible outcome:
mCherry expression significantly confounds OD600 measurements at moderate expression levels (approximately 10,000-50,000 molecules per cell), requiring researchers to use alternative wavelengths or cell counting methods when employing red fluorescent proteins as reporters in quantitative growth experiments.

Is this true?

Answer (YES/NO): NO